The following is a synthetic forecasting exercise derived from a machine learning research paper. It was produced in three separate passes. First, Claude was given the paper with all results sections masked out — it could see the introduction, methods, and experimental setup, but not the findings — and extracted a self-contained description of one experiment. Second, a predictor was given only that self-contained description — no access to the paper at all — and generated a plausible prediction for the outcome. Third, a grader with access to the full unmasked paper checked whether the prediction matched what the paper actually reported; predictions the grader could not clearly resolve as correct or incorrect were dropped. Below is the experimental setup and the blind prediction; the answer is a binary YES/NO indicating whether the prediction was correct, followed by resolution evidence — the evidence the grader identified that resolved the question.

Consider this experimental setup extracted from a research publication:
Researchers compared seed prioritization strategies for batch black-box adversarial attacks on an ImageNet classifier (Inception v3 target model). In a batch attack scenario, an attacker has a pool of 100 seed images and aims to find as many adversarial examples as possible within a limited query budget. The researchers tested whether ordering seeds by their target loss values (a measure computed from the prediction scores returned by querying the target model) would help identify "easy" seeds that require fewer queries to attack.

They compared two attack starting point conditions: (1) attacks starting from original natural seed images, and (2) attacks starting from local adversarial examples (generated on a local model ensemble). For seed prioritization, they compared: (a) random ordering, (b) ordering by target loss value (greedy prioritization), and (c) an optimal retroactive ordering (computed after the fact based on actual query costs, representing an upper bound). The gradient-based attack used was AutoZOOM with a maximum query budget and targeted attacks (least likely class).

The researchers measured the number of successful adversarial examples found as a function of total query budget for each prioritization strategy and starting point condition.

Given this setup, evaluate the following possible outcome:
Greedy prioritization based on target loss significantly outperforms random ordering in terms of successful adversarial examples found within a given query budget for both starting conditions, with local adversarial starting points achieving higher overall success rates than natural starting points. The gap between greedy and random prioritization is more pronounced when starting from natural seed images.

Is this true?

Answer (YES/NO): NO